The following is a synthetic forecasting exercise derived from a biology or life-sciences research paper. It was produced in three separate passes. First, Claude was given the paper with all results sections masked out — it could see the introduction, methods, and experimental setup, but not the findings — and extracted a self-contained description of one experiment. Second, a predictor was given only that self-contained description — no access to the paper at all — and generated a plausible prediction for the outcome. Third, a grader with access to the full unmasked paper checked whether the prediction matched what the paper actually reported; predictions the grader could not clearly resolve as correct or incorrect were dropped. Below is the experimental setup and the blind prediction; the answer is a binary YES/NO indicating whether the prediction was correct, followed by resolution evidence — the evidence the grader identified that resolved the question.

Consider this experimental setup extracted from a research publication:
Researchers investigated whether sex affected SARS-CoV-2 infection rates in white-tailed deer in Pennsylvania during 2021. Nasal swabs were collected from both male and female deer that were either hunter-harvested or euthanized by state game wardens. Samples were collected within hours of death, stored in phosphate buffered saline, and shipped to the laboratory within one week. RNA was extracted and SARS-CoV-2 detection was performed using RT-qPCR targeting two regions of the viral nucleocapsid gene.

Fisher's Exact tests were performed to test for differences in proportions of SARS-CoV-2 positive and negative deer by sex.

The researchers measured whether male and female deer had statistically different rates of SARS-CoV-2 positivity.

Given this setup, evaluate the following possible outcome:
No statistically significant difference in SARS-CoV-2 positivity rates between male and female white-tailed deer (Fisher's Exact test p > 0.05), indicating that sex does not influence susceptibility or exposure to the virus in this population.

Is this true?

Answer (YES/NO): YES